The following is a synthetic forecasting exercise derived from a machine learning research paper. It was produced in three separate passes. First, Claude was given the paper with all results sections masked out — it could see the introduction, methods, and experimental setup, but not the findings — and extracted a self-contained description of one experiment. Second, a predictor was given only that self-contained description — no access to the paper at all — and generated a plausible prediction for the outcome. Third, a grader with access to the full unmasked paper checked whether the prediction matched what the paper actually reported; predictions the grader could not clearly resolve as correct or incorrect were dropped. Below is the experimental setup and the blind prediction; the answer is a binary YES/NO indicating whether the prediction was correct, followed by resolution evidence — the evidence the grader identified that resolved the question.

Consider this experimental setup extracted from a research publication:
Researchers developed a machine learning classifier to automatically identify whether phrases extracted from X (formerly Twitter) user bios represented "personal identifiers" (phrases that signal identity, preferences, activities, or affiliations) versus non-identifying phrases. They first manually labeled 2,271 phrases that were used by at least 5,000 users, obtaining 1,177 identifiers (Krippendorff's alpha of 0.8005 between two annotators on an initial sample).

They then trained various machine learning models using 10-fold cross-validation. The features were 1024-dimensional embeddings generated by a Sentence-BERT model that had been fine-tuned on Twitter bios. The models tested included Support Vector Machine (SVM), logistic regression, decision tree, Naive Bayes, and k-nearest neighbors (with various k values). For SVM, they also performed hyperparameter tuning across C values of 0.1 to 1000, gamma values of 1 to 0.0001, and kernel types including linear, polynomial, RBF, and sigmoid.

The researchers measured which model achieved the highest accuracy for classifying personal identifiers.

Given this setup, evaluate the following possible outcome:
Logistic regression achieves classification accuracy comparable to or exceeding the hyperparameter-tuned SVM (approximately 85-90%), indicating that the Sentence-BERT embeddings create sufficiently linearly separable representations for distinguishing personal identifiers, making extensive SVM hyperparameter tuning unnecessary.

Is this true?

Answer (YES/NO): NO